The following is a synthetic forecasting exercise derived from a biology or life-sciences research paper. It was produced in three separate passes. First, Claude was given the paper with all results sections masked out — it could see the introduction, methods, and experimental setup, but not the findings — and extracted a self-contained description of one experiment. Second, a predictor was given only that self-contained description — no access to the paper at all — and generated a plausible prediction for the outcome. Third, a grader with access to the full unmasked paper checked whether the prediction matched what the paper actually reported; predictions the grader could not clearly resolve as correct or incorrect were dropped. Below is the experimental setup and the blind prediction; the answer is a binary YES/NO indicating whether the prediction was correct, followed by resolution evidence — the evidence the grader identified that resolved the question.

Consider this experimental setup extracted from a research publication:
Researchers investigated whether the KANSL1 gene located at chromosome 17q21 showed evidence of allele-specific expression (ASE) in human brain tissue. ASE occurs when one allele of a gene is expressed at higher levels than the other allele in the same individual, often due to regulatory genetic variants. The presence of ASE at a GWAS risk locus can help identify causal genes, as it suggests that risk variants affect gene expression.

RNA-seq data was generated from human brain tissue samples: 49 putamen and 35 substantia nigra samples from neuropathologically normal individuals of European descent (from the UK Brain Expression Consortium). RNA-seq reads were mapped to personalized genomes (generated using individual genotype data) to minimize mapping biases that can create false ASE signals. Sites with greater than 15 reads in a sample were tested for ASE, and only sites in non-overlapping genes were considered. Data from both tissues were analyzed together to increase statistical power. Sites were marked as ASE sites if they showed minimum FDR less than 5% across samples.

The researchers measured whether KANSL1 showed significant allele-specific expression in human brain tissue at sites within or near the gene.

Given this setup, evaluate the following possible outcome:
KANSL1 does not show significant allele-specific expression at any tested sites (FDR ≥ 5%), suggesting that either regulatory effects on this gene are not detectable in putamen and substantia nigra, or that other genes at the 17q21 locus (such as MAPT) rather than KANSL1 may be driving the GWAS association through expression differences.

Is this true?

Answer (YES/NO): NO